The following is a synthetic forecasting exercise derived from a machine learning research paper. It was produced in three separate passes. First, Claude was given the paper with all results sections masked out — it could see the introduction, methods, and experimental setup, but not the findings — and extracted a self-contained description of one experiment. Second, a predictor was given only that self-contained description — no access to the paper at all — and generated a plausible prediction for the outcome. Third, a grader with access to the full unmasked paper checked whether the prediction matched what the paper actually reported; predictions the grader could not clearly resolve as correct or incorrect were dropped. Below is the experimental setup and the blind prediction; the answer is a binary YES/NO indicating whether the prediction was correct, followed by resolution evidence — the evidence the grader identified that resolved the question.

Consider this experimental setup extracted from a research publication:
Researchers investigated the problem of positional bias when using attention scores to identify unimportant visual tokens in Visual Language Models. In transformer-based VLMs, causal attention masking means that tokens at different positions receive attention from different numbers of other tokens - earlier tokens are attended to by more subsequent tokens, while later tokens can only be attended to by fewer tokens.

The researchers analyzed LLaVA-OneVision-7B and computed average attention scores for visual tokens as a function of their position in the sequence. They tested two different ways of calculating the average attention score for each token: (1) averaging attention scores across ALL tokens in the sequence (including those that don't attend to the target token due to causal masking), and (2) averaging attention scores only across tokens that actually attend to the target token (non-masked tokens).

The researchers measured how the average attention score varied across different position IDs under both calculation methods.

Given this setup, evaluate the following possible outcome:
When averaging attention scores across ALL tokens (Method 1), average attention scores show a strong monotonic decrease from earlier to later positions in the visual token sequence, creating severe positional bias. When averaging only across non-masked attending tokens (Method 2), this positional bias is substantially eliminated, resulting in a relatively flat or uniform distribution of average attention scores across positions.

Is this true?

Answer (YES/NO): NO